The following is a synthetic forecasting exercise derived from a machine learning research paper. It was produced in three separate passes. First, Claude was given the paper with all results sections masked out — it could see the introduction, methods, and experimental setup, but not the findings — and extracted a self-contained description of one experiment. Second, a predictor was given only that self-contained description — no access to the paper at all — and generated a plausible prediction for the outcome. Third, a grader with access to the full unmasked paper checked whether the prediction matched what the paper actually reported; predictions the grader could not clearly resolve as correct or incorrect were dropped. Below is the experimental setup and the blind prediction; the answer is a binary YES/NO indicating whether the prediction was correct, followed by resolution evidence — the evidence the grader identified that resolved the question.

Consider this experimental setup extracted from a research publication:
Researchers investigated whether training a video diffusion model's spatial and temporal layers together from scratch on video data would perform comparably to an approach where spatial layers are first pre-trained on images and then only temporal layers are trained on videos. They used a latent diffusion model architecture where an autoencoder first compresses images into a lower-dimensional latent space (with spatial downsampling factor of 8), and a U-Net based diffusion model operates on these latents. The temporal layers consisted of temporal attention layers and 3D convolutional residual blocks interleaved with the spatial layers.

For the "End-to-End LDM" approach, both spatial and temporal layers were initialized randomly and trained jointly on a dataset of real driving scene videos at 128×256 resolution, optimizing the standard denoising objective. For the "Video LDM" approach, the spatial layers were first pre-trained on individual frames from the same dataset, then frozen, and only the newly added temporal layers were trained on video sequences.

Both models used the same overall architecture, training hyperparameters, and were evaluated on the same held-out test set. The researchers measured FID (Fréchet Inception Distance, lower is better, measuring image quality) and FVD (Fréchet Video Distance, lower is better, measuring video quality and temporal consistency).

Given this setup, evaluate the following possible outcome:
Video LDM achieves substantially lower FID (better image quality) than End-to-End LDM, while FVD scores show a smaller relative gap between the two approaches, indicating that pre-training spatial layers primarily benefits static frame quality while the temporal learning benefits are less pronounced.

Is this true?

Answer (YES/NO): NO